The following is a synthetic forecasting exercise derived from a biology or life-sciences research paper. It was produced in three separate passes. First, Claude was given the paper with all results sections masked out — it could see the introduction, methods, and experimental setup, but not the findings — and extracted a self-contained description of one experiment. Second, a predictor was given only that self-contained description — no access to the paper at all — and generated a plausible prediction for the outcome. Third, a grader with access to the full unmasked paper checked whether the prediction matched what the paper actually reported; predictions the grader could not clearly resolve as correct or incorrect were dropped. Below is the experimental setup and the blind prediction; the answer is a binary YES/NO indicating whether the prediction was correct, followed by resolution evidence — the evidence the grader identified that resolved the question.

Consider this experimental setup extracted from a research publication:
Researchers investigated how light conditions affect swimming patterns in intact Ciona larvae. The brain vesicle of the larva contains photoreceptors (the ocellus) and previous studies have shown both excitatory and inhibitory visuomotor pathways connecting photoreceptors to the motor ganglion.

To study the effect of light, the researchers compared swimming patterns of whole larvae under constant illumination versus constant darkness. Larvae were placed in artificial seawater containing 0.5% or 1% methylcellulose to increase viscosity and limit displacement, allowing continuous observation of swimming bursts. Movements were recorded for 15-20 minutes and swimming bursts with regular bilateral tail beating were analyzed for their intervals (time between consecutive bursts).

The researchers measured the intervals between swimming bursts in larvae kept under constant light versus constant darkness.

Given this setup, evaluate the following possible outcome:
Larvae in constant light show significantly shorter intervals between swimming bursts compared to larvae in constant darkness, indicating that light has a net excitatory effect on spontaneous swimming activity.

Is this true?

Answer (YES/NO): NO